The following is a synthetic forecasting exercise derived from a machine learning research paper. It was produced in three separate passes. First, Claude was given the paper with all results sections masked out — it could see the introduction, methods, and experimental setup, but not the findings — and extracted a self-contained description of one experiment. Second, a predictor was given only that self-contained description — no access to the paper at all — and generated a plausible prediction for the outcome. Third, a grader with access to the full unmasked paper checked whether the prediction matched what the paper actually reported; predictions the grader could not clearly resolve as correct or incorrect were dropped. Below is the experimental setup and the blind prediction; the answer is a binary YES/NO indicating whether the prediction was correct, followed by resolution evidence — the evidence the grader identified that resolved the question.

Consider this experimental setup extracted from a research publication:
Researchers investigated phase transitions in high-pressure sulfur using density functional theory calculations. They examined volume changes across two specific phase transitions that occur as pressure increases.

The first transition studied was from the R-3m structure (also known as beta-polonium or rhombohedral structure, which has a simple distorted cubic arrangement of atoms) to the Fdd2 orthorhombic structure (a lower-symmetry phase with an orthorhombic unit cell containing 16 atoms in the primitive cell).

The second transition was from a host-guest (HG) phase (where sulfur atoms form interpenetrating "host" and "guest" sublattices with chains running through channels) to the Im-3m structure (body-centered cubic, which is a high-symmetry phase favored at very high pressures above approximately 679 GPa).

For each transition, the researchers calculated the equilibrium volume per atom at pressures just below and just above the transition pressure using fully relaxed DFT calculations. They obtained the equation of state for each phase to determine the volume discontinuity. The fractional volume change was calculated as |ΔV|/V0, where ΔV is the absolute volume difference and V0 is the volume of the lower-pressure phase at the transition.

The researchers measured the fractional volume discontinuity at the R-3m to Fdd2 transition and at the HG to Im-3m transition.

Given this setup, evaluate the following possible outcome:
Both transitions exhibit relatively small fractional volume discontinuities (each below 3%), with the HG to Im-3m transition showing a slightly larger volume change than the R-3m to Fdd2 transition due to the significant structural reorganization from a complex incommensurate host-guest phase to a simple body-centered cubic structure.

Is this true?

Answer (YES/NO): YES